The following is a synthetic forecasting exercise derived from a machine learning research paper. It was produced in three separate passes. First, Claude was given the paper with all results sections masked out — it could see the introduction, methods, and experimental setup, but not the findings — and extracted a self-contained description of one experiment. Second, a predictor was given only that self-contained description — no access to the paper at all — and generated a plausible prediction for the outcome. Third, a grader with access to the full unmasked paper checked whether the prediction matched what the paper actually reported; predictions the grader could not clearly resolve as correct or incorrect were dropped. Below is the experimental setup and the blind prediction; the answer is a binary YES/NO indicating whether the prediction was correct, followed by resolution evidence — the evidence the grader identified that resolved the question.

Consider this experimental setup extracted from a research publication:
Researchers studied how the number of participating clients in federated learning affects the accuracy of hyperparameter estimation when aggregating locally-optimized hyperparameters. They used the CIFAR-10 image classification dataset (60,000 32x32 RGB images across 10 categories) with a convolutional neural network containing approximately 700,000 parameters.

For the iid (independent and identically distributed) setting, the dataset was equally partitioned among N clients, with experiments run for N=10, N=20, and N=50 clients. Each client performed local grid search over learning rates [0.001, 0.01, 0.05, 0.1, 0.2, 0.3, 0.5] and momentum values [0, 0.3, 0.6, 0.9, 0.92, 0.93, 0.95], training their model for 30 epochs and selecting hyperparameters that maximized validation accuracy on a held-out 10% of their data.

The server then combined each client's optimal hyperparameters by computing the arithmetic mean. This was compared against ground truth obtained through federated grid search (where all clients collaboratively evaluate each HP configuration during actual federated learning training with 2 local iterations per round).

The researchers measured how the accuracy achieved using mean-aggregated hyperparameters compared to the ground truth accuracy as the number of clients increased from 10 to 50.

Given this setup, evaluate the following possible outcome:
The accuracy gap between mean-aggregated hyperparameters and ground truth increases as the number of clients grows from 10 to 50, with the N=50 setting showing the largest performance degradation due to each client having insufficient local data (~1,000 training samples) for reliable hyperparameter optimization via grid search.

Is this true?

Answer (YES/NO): NO